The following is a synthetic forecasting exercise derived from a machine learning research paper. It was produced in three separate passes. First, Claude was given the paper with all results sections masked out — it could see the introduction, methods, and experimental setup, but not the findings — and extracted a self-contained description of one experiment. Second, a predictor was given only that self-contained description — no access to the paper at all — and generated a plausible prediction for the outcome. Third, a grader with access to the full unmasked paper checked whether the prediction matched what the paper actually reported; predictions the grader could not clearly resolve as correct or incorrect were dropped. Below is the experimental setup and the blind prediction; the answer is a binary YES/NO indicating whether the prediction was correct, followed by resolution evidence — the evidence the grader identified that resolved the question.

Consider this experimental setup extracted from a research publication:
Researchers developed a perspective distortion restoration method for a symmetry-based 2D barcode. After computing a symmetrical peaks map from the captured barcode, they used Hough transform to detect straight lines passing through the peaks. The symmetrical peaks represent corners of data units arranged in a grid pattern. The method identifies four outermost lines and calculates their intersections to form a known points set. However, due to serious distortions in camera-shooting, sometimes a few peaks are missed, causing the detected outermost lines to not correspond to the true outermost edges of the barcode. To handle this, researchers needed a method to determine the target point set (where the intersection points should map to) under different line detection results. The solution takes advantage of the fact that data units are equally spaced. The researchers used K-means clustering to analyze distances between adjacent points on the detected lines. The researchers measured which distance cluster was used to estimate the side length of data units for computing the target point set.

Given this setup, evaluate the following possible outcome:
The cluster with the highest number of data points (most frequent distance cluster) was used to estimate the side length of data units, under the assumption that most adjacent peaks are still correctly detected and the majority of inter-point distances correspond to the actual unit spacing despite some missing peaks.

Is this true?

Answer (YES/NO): NO